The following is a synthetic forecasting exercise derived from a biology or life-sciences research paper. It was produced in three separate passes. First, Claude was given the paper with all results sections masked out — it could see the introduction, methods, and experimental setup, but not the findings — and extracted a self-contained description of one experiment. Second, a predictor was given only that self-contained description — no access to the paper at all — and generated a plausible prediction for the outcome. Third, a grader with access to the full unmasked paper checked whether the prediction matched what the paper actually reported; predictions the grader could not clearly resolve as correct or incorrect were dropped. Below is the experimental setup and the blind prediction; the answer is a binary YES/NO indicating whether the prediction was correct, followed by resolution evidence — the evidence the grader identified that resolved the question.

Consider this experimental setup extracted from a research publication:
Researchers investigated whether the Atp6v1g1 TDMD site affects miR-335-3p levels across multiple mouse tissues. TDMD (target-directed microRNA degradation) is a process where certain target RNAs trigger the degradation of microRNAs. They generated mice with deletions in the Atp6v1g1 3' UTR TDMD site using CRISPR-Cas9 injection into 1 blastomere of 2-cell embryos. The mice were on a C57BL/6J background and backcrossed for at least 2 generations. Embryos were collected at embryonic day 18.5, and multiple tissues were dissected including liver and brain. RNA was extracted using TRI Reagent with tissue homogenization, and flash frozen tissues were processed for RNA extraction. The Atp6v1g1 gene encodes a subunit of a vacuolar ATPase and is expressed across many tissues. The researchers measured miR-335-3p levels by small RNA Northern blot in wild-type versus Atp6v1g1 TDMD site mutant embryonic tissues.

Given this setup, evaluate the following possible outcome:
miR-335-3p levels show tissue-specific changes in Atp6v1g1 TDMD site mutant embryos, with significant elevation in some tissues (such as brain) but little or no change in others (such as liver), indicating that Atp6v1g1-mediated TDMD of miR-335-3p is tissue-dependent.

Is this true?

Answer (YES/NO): NO